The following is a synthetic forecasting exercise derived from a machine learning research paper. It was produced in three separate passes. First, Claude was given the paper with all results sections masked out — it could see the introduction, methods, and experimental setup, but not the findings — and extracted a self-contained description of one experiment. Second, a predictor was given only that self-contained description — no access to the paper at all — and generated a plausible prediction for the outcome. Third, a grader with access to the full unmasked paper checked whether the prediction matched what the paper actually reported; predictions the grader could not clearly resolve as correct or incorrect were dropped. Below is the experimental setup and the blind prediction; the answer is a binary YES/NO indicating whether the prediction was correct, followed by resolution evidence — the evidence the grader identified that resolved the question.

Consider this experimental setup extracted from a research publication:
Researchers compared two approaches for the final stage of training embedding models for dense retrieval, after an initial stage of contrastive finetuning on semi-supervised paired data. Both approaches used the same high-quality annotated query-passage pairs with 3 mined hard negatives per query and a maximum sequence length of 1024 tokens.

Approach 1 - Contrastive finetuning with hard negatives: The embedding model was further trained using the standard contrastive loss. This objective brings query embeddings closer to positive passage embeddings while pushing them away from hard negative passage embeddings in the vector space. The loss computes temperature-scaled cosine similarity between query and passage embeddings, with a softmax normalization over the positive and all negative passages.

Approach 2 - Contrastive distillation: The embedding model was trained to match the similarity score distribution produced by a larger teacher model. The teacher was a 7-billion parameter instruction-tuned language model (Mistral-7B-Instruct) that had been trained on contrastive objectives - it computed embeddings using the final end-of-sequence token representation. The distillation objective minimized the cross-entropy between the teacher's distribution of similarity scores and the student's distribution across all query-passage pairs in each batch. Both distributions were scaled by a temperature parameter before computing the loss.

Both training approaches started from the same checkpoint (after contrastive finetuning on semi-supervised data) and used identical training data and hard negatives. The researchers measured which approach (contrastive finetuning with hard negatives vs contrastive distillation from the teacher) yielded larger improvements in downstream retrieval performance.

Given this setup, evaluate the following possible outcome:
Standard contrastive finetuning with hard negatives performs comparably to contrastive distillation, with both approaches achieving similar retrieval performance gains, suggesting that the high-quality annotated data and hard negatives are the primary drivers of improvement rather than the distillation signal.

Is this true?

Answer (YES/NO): NO